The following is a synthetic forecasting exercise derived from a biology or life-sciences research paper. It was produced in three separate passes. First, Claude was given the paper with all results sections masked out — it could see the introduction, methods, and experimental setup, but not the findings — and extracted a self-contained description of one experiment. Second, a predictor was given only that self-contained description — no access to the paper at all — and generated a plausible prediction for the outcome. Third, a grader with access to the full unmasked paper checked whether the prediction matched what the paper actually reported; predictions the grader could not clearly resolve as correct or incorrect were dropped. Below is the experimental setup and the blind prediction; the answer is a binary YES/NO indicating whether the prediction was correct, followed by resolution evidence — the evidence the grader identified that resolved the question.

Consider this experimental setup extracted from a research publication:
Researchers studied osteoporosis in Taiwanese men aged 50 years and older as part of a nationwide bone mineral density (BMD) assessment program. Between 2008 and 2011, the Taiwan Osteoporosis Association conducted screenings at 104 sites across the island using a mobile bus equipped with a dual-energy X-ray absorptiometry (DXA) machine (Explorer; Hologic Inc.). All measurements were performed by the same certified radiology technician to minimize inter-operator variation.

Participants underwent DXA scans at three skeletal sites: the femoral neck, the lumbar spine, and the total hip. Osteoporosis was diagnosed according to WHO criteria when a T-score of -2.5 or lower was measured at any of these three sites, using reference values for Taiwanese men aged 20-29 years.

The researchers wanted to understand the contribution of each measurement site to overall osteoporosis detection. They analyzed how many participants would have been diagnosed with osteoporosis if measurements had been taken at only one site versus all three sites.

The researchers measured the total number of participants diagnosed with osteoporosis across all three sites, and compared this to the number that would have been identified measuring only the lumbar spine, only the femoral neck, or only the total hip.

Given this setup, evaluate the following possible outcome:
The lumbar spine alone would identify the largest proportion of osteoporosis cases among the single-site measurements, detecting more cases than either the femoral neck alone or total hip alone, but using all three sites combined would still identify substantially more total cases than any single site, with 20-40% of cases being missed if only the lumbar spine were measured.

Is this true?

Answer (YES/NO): NO